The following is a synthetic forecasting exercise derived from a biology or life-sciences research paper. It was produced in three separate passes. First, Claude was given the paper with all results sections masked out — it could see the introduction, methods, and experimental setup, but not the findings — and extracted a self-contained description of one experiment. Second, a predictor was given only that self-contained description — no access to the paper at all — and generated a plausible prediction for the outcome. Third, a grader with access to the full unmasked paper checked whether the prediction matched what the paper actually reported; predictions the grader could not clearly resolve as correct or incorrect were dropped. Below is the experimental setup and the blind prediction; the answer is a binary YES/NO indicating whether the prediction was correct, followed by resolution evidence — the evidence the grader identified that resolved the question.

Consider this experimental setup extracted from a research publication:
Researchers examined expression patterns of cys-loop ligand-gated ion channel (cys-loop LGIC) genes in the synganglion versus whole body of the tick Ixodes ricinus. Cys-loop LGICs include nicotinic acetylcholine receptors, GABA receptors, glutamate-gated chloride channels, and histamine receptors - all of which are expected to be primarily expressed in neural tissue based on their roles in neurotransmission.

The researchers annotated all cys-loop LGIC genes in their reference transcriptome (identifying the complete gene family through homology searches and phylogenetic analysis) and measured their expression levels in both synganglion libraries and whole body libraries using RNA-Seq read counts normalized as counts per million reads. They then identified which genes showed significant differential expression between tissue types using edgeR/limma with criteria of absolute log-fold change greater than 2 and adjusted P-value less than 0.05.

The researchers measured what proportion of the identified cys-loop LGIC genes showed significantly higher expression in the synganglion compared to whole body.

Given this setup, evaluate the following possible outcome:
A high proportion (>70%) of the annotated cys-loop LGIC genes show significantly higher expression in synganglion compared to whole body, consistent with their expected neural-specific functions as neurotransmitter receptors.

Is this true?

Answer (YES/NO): YES